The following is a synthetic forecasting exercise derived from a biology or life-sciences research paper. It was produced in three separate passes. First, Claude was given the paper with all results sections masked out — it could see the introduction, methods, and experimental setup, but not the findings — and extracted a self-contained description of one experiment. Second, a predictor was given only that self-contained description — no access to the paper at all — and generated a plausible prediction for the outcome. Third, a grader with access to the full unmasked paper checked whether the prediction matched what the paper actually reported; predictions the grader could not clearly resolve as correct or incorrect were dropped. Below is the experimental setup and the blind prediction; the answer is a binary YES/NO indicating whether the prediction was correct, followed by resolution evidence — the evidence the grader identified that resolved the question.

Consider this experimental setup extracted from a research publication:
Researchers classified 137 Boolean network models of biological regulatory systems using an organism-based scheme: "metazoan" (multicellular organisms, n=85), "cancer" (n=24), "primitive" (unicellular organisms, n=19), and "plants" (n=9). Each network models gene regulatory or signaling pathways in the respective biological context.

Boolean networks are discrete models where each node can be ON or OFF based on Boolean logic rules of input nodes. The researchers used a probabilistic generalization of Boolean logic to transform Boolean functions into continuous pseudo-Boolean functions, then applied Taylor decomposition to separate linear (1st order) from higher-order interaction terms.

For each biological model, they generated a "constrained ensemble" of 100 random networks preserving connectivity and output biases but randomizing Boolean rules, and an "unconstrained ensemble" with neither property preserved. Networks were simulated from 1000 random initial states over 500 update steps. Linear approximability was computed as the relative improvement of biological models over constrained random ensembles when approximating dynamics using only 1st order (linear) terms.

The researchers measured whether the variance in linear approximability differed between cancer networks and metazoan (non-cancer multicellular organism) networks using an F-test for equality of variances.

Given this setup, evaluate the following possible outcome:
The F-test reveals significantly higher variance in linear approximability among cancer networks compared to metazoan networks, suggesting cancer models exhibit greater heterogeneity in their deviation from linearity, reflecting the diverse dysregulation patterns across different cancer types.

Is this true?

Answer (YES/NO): YES